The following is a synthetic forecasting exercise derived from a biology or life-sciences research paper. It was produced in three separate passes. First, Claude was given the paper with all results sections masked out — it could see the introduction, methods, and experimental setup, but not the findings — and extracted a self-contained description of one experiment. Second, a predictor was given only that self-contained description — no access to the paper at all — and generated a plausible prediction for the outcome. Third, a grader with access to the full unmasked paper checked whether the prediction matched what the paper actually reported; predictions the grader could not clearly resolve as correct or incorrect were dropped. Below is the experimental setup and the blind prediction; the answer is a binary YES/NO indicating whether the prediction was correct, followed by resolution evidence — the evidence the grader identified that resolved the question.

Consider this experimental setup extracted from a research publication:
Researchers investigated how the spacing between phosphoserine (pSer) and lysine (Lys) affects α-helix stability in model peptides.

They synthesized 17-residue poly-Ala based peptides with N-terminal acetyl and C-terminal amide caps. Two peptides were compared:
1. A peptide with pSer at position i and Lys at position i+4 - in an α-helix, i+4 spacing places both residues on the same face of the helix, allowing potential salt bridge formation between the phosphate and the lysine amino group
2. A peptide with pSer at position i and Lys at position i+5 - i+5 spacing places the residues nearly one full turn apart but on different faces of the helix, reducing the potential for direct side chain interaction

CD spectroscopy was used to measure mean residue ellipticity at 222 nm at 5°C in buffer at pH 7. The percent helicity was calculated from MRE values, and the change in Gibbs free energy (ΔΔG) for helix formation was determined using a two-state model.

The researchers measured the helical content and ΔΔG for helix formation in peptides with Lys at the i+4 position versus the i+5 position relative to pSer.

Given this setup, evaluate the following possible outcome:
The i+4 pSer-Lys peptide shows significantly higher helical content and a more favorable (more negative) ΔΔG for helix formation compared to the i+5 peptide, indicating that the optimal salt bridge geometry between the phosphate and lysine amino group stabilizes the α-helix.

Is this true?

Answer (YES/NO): YES